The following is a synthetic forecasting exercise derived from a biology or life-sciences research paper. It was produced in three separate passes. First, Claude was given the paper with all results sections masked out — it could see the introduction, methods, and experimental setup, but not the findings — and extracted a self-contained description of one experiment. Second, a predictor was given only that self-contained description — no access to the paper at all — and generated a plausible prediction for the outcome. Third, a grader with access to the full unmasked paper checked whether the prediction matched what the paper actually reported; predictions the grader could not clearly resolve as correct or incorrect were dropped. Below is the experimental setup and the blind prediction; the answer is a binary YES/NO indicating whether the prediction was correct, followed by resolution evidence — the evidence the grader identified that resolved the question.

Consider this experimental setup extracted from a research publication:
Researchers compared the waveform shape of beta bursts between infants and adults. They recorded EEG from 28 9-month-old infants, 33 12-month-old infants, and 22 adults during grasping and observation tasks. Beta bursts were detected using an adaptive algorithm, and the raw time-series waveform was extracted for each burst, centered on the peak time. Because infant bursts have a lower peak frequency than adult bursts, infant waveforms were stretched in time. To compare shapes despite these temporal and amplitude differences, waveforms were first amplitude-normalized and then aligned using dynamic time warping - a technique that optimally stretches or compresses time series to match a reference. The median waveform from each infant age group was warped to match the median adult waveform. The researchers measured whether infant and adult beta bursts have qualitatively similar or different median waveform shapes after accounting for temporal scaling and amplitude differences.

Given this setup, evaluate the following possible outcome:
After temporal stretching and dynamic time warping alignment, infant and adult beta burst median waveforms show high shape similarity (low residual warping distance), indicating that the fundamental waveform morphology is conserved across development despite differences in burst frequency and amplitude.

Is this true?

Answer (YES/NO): YES